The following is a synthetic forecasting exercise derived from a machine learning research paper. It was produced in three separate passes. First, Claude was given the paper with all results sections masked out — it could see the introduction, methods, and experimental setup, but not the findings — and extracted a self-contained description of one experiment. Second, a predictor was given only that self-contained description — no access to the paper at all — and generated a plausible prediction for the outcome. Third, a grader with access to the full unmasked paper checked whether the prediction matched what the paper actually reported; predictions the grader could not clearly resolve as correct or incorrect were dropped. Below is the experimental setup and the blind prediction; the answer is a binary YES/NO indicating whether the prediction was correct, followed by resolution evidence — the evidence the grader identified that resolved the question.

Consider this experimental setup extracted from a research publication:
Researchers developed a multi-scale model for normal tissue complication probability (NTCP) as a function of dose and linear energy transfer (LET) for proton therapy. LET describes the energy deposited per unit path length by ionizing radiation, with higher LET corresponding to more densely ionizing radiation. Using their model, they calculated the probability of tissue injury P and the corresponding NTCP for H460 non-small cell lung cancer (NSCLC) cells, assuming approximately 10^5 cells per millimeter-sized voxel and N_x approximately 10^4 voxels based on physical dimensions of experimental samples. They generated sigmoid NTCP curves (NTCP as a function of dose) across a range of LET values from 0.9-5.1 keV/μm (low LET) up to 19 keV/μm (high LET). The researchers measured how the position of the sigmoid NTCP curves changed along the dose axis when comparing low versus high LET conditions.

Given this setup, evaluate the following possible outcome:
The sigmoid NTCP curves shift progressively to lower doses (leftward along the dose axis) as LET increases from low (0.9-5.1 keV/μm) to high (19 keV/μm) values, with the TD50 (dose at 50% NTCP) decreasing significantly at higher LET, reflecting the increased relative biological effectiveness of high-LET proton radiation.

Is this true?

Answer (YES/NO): YES